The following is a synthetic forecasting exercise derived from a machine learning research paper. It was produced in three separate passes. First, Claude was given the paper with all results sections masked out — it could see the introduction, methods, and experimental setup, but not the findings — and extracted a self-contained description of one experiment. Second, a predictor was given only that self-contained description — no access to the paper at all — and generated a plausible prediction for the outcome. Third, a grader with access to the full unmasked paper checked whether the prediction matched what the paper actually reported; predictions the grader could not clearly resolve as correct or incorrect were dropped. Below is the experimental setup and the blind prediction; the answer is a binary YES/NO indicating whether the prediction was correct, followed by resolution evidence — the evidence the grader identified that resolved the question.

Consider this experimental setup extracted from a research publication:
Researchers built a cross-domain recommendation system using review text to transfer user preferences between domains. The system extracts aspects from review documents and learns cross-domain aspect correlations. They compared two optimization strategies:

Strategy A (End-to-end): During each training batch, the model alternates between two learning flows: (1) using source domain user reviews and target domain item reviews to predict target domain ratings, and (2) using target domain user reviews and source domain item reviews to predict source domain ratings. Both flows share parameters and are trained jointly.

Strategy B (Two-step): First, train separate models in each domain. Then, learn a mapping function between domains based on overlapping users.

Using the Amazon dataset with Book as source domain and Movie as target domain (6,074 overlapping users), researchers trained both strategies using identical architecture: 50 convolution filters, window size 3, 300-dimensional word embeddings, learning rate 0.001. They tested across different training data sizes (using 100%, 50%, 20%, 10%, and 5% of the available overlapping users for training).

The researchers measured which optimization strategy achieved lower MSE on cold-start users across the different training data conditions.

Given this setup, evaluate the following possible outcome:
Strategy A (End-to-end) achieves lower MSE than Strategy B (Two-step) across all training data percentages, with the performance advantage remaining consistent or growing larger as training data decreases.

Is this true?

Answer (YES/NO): NO